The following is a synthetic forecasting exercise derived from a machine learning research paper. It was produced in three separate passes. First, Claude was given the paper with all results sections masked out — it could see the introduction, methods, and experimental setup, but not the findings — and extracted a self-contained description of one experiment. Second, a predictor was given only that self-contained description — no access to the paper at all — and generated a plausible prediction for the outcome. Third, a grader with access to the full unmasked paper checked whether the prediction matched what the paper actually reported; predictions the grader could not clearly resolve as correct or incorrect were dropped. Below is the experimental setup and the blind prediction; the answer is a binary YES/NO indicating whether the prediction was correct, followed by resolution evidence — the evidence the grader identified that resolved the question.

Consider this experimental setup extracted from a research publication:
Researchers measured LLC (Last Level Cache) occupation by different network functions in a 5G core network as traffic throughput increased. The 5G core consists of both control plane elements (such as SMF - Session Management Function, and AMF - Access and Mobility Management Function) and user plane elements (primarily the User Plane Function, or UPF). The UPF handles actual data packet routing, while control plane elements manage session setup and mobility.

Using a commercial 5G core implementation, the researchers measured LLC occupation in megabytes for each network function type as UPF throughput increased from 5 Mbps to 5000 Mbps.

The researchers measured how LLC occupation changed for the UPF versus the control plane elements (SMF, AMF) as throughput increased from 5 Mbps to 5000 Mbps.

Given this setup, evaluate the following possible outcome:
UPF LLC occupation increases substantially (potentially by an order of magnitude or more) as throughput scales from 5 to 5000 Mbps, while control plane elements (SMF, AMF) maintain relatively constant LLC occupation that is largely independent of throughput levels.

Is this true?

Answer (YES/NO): YES